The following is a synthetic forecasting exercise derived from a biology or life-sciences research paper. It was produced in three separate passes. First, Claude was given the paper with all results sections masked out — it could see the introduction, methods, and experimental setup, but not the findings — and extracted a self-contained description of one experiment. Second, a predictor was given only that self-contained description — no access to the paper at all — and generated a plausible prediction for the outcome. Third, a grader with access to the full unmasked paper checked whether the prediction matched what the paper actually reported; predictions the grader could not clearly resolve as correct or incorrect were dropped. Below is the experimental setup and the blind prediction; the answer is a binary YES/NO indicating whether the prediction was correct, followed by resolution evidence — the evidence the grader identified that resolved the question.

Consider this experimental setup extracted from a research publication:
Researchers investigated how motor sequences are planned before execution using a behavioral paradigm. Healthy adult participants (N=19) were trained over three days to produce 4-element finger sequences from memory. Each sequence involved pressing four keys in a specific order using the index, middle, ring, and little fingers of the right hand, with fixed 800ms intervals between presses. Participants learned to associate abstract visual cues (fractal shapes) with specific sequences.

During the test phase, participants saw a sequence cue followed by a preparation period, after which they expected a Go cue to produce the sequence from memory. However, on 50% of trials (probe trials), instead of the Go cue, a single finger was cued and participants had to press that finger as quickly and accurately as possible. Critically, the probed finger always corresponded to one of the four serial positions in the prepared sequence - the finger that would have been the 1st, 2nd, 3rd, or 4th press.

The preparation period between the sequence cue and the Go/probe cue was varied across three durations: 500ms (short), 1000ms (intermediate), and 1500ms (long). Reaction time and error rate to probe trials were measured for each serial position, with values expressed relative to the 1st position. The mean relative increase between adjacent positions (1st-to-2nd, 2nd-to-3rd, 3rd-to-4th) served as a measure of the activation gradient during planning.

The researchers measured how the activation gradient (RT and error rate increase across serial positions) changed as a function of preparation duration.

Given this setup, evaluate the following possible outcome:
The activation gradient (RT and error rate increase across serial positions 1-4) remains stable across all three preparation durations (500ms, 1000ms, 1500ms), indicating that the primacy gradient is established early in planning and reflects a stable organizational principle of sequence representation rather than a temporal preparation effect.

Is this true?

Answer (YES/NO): NO